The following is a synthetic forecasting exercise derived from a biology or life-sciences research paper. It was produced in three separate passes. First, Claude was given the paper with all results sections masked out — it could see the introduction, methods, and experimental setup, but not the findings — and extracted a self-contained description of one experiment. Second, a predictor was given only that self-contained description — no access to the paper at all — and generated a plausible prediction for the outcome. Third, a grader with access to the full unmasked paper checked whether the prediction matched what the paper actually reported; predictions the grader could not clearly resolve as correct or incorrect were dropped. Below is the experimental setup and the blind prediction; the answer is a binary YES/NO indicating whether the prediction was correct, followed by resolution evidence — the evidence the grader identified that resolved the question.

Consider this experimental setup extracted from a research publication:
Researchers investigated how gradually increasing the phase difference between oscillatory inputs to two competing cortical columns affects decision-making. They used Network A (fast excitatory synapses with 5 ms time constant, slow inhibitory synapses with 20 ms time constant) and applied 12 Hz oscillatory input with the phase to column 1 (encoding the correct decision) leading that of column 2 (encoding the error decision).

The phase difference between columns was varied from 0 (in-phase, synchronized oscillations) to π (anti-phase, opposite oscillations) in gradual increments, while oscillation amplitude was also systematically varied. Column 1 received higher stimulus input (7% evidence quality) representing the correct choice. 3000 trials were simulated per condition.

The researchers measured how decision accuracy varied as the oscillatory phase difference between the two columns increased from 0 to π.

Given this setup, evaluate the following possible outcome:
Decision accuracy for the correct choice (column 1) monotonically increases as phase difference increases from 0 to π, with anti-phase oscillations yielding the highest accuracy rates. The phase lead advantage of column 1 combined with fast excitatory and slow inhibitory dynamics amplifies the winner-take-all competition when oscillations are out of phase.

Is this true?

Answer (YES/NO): YES